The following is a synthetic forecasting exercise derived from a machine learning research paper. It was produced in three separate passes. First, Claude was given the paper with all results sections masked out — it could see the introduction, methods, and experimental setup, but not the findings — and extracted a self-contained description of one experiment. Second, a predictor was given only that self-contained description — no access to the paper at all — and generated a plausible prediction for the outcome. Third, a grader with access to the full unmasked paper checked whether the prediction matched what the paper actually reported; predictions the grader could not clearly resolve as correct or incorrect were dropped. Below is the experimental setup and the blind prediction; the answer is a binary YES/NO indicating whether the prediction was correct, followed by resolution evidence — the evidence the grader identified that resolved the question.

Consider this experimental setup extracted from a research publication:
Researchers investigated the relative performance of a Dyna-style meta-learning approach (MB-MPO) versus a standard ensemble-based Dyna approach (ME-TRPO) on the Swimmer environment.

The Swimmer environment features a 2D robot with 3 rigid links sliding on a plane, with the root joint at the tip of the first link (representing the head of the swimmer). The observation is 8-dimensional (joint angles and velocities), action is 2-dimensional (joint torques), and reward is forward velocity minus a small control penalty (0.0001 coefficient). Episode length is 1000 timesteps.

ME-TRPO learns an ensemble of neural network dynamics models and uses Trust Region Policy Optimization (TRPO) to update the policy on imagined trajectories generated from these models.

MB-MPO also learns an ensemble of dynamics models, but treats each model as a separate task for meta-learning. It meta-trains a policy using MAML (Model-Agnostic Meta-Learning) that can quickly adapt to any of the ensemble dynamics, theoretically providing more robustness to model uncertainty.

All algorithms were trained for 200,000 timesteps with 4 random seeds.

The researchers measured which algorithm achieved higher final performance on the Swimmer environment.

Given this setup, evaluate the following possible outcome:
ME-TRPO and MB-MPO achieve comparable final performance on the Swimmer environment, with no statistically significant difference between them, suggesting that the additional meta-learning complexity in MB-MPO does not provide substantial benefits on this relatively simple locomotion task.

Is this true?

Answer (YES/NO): NO